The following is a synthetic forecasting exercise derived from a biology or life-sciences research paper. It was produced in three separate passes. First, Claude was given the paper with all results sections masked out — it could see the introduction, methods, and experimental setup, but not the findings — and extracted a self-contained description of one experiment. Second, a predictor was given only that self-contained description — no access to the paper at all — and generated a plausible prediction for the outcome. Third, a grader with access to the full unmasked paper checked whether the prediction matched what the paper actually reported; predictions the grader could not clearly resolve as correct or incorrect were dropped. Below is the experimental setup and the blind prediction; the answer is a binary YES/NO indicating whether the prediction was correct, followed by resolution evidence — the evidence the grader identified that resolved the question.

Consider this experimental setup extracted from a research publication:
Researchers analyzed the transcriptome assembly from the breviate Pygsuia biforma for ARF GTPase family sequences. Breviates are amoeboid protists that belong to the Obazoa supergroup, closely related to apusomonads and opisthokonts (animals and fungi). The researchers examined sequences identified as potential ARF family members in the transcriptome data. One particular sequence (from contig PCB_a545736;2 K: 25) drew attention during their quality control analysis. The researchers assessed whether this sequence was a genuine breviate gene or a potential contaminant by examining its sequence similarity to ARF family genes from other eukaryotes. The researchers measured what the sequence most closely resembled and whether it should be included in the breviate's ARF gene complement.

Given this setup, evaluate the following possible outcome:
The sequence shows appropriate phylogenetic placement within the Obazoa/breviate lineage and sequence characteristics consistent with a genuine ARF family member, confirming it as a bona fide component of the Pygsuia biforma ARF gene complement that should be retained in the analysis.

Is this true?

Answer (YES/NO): NO